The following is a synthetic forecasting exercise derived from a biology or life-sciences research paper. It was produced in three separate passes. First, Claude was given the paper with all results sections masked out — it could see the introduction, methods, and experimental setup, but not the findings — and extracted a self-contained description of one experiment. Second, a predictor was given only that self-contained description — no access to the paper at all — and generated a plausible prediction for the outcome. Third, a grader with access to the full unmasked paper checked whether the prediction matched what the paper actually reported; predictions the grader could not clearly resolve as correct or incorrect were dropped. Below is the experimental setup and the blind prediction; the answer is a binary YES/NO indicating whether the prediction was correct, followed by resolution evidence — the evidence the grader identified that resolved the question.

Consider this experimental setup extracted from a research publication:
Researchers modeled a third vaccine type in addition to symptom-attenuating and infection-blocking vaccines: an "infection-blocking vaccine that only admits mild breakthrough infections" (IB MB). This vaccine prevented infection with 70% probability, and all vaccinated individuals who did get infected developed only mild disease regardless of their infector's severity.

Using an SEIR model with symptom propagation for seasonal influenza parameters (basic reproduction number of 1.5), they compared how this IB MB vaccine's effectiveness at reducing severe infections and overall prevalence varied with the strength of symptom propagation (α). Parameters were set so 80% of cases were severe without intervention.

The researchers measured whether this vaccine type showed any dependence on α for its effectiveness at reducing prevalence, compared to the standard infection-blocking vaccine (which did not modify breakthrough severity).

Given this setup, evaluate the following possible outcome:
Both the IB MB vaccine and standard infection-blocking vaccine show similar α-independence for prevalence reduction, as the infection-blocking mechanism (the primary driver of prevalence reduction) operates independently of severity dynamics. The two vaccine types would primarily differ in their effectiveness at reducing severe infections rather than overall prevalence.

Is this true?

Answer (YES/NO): NO